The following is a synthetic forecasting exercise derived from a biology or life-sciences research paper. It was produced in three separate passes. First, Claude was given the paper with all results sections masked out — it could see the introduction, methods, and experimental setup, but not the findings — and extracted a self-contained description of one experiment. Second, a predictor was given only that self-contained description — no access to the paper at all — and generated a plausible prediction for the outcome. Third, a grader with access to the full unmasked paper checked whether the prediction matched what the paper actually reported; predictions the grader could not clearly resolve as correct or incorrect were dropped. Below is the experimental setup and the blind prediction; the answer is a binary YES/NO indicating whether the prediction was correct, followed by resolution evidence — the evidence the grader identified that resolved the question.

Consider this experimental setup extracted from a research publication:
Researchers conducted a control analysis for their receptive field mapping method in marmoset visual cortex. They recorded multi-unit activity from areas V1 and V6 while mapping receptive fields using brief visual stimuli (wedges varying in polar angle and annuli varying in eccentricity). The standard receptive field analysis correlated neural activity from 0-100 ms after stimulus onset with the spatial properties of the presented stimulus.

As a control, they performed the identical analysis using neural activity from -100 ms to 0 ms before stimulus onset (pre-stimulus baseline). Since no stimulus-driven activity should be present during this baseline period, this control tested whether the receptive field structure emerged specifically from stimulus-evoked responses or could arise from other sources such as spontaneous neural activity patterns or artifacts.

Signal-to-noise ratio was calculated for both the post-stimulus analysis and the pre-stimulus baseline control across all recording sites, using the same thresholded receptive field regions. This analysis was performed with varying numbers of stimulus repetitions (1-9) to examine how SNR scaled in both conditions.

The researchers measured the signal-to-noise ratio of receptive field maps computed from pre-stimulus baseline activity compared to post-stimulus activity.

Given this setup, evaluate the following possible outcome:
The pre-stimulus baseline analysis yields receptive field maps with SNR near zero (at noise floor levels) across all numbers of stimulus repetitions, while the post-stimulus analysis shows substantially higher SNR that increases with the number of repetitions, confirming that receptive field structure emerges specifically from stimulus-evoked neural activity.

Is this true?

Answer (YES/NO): YES